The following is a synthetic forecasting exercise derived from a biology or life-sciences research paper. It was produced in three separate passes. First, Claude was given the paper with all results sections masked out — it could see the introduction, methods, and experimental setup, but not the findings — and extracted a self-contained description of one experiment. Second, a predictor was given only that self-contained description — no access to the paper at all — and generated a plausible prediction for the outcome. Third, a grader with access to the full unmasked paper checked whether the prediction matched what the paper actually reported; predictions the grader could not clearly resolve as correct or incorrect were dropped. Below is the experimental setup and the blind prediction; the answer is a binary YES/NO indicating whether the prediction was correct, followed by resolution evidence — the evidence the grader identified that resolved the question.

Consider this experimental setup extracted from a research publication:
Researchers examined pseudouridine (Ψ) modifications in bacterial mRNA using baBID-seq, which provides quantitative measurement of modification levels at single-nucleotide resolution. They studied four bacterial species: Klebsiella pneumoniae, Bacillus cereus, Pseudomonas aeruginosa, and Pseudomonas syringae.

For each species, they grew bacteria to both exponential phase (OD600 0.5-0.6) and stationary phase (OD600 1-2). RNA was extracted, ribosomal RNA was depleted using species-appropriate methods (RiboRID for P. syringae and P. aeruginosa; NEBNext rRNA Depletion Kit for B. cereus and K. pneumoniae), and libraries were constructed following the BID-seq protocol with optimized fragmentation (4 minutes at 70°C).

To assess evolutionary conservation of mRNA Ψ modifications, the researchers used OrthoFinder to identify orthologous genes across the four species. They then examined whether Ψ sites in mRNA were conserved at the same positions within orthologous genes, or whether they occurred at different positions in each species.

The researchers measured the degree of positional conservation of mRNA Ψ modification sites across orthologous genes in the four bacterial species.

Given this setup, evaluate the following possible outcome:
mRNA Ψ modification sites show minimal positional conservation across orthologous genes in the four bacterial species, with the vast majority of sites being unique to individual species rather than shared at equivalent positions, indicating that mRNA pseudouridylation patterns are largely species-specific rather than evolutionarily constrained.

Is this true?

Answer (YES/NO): YES